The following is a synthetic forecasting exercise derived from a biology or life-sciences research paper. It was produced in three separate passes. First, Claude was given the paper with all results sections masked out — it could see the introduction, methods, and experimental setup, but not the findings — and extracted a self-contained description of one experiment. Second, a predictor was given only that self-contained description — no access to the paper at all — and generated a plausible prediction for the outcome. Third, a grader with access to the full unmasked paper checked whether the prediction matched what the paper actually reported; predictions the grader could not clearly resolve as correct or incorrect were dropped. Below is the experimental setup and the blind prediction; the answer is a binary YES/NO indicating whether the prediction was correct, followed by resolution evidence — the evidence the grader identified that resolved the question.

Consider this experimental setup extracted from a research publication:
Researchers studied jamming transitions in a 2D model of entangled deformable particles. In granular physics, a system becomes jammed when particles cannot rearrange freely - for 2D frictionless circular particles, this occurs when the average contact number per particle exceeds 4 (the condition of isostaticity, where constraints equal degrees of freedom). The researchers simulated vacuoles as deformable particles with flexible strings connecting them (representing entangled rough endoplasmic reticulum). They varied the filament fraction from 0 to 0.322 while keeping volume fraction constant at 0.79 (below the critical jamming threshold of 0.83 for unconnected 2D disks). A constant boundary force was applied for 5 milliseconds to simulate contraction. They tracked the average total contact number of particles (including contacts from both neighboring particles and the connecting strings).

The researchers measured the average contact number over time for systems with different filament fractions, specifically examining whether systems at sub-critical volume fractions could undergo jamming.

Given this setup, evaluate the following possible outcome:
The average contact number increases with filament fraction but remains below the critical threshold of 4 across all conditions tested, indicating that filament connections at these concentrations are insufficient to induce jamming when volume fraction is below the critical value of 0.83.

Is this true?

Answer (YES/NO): NO